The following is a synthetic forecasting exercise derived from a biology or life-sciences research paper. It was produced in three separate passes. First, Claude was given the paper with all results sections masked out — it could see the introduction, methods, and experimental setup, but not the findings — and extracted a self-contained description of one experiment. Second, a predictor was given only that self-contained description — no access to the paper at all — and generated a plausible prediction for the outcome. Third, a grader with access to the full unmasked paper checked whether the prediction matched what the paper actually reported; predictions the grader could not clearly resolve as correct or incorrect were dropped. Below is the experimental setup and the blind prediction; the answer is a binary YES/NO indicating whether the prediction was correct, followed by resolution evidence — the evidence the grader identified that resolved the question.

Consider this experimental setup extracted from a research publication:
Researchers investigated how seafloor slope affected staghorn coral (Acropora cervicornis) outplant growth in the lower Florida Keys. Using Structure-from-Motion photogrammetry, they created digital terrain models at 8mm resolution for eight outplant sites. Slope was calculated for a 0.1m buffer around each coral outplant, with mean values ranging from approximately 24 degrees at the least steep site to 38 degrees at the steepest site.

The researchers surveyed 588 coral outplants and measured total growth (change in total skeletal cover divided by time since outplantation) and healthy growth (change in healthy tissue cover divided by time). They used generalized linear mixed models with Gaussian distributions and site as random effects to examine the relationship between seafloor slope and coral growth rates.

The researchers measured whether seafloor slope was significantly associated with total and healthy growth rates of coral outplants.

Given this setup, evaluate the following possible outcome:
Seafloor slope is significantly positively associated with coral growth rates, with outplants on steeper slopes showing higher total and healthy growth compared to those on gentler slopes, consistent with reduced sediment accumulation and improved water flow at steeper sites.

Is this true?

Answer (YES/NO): YES